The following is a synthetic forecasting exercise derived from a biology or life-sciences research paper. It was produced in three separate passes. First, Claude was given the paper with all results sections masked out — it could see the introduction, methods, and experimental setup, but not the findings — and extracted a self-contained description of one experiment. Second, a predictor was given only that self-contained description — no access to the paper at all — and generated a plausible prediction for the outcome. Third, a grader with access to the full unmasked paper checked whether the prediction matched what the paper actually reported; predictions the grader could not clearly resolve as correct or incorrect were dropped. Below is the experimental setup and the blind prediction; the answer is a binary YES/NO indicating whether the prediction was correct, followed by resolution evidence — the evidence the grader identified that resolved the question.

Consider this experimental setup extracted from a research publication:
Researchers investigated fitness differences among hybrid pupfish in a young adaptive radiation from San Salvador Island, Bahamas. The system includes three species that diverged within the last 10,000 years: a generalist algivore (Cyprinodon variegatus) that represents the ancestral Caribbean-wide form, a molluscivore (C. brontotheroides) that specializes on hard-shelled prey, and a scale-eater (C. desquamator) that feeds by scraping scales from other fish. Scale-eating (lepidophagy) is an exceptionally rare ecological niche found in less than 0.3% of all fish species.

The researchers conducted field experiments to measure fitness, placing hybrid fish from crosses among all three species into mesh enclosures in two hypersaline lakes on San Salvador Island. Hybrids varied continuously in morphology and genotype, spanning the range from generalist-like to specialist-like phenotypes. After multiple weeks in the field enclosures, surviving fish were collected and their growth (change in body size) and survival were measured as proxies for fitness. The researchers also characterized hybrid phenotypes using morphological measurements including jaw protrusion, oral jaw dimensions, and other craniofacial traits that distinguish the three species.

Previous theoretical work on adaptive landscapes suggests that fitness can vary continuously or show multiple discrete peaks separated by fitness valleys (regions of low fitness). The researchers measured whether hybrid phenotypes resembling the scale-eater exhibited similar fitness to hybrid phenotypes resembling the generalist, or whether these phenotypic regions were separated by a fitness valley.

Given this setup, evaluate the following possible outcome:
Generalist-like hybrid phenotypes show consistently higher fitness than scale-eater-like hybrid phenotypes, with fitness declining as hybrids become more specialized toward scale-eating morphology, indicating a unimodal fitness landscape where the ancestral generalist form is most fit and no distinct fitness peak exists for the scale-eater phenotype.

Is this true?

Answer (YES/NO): NO